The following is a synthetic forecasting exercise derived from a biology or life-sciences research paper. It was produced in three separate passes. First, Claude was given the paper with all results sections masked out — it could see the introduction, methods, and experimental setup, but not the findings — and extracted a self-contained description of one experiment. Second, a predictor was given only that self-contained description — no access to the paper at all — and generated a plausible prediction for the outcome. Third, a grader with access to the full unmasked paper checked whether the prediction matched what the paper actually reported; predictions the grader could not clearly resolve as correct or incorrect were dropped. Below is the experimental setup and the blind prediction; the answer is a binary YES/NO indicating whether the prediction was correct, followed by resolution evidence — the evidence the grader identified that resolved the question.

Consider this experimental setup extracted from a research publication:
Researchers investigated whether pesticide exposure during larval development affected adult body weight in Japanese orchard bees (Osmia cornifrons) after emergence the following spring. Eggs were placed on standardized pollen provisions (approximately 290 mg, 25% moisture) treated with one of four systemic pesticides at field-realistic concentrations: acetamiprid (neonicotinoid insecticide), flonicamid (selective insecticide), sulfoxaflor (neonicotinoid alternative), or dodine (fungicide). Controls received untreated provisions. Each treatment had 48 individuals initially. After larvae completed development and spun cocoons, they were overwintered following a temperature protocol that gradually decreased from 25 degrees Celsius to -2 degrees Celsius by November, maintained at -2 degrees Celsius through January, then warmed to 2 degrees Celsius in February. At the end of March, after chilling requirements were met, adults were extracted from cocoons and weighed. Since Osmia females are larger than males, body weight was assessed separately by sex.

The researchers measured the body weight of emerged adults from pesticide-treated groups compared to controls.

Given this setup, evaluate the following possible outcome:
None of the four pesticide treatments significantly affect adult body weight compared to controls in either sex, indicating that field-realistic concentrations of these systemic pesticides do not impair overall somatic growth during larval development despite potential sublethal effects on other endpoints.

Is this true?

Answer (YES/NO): NO